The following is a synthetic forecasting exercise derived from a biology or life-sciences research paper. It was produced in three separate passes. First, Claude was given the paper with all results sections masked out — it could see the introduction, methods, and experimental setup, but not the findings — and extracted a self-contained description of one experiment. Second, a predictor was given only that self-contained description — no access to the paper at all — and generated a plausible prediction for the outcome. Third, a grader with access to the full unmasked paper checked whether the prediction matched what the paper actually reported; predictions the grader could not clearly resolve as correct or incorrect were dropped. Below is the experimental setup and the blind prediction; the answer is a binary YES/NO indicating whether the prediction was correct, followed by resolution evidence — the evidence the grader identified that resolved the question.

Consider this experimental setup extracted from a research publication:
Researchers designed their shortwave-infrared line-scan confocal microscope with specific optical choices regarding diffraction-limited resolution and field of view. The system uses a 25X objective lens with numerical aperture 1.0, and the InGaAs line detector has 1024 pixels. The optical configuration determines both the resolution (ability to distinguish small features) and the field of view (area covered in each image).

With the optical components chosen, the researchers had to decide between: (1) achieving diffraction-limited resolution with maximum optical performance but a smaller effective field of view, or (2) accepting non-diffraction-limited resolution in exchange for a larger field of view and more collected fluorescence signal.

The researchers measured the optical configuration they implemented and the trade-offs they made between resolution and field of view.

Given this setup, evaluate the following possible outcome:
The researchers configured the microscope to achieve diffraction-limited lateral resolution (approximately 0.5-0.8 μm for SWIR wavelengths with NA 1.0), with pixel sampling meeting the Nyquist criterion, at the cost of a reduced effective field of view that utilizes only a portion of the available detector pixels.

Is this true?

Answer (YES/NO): NO